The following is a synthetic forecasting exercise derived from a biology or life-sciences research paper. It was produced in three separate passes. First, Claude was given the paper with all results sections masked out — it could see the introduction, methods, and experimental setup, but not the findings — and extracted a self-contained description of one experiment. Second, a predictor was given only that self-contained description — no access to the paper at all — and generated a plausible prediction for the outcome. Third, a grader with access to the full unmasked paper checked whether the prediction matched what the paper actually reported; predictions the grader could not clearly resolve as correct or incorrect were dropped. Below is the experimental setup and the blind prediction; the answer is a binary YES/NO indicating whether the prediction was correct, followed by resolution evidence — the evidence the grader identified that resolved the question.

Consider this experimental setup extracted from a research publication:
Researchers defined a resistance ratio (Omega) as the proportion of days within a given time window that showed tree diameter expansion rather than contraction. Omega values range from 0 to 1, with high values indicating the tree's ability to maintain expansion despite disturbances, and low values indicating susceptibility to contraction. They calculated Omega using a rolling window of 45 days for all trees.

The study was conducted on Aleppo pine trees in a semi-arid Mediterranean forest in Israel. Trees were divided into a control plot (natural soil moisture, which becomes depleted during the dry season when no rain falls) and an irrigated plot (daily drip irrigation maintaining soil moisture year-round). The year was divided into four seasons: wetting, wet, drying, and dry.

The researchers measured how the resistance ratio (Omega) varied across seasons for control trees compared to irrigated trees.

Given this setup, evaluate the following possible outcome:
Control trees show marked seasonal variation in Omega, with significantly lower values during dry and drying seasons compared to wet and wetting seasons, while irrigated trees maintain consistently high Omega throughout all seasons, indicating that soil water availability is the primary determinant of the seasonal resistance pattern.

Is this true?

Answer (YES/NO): NO